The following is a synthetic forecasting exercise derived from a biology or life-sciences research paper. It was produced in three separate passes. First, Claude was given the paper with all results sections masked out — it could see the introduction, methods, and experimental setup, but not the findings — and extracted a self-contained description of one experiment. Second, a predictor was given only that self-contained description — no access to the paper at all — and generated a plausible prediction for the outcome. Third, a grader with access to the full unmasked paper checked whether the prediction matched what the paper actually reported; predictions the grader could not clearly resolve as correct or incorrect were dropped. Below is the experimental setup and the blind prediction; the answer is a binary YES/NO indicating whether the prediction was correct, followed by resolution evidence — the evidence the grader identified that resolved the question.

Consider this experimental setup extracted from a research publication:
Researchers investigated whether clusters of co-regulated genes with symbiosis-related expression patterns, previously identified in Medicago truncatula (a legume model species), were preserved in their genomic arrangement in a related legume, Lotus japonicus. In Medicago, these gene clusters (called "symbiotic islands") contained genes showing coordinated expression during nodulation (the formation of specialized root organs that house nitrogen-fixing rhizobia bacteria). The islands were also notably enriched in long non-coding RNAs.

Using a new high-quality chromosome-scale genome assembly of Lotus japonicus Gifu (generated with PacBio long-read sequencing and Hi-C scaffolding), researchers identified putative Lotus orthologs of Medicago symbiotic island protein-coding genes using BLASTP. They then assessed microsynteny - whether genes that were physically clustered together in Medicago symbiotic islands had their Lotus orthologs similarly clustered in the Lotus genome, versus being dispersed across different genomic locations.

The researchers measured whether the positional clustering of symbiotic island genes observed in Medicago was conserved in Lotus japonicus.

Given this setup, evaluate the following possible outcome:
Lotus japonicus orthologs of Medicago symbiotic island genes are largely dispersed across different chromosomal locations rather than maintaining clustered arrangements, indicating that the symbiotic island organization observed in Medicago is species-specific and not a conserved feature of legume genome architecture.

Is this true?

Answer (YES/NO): NO